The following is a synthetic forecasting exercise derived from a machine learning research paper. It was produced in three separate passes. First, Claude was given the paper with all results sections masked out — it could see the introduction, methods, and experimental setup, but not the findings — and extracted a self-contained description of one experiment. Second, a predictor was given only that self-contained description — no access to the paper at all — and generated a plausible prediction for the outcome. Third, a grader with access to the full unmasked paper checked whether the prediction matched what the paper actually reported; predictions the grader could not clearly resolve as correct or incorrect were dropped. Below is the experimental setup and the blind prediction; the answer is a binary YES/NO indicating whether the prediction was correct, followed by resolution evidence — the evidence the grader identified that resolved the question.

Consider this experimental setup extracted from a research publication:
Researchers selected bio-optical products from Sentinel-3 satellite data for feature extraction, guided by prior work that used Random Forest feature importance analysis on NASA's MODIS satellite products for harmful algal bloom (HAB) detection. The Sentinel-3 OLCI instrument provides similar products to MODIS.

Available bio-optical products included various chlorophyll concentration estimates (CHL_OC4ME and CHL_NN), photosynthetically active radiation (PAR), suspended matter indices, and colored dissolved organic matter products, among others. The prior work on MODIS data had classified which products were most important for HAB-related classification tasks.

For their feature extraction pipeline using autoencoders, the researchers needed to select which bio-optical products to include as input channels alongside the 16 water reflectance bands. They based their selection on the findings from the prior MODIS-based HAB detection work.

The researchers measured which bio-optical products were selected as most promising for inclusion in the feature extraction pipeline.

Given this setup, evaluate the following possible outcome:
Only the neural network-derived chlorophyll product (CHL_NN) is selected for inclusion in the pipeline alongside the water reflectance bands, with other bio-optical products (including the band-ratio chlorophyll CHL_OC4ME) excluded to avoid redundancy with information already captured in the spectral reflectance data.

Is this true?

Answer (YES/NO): NO